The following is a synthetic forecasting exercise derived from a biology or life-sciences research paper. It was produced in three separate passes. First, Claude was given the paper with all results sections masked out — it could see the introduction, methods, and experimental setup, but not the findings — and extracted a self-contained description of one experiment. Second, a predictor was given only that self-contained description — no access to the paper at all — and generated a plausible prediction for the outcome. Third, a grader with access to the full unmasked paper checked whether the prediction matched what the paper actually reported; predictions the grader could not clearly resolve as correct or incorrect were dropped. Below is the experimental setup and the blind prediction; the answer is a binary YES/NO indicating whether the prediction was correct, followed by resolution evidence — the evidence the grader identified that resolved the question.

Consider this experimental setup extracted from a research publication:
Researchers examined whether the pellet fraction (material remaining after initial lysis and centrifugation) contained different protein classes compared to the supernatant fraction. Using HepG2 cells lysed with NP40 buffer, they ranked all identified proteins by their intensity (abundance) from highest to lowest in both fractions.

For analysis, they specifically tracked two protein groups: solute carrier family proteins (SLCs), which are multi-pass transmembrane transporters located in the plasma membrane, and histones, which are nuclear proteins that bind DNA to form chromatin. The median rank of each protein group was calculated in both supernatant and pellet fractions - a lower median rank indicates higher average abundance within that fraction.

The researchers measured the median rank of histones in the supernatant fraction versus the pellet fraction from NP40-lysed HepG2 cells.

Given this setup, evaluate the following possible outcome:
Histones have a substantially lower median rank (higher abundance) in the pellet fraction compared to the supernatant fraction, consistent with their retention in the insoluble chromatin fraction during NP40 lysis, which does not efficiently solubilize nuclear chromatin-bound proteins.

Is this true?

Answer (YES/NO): YES